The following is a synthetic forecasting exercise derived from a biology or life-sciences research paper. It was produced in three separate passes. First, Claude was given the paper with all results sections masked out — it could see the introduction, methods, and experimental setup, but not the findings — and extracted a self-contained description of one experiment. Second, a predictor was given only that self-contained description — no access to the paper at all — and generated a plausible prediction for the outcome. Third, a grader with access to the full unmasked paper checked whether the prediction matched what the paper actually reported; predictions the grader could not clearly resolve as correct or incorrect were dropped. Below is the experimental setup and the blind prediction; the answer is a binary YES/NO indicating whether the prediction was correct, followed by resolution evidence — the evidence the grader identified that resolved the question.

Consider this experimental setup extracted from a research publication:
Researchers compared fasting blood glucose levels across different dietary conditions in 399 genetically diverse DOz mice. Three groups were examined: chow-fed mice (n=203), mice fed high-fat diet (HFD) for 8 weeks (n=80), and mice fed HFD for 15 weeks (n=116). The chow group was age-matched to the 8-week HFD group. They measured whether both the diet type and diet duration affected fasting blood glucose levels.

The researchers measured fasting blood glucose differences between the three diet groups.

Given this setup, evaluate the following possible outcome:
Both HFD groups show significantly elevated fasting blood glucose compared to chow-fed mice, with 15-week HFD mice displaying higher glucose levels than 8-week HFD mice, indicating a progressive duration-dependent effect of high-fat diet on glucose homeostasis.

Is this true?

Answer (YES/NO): NO